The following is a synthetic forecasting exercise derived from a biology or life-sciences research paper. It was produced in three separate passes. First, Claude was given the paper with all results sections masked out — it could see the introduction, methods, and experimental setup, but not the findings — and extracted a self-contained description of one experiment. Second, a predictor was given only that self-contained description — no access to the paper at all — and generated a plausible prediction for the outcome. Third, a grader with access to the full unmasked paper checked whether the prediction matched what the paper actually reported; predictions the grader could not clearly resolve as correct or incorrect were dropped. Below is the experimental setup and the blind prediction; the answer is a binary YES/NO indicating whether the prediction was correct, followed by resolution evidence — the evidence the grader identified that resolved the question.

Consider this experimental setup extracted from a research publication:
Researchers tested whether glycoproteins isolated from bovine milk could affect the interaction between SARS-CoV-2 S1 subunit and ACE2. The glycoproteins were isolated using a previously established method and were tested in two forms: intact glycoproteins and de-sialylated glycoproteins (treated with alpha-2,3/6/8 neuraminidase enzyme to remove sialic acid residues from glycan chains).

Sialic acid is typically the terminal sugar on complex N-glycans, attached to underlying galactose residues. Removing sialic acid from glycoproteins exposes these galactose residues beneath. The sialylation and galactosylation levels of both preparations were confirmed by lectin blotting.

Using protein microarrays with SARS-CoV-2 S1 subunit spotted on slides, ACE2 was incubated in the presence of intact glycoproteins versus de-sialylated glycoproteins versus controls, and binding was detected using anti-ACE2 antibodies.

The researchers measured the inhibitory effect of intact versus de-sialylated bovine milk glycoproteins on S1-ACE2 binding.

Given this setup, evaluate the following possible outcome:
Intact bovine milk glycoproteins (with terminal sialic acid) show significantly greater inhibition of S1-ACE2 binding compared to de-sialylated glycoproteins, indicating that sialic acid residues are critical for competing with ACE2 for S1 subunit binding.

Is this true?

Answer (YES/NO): NO